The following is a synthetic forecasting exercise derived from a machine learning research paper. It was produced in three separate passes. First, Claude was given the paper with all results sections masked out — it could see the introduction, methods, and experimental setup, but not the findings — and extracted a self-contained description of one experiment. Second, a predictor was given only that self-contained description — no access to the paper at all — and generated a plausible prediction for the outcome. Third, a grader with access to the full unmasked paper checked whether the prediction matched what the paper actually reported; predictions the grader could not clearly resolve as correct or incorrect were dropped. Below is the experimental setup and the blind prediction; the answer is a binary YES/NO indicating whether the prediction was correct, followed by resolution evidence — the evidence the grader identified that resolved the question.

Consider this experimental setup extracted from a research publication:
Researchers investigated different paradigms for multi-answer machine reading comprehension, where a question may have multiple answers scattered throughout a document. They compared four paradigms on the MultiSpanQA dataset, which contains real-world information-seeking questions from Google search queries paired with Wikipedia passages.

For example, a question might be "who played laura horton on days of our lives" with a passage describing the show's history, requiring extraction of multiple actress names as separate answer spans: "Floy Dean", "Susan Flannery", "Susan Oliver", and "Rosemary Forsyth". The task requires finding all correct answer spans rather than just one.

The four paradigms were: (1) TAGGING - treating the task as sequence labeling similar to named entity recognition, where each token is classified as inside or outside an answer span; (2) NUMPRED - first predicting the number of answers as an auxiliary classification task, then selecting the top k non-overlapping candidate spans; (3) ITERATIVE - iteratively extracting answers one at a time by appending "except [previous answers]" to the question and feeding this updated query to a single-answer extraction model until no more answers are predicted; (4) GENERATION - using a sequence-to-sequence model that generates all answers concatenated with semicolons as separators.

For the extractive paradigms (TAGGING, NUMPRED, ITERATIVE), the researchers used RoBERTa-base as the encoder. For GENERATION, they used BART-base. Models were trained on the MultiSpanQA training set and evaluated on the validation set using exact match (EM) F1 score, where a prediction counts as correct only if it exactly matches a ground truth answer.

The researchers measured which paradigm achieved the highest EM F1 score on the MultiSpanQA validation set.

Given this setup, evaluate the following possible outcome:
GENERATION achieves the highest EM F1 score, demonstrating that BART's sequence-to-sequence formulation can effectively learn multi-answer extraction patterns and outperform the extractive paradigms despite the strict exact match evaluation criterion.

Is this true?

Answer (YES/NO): NO